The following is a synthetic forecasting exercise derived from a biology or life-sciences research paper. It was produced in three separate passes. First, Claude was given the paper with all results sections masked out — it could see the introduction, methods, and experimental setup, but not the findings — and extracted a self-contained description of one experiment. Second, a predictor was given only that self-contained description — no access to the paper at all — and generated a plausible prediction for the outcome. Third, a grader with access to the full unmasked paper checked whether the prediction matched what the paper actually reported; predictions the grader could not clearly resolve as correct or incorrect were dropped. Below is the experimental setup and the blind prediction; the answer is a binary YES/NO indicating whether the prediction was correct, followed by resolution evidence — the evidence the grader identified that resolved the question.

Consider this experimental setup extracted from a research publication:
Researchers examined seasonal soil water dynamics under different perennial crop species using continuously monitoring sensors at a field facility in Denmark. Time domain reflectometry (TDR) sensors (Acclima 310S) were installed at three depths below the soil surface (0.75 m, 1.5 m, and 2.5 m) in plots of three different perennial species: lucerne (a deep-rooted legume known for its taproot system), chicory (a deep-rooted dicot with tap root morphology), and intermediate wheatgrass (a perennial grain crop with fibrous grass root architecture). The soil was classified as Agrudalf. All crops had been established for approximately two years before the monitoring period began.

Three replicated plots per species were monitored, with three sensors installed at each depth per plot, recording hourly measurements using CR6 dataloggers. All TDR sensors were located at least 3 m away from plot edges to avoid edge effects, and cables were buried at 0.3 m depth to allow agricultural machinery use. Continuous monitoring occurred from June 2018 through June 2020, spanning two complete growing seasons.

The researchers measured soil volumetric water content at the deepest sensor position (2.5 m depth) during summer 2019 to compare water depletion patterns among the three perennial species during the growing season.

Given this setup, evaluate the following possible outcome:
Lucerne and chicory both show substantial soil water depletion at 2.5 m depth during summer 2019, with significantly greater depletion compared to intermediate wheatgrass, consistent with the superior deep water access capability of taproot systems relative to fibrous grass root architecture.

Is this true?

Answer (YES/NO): NO